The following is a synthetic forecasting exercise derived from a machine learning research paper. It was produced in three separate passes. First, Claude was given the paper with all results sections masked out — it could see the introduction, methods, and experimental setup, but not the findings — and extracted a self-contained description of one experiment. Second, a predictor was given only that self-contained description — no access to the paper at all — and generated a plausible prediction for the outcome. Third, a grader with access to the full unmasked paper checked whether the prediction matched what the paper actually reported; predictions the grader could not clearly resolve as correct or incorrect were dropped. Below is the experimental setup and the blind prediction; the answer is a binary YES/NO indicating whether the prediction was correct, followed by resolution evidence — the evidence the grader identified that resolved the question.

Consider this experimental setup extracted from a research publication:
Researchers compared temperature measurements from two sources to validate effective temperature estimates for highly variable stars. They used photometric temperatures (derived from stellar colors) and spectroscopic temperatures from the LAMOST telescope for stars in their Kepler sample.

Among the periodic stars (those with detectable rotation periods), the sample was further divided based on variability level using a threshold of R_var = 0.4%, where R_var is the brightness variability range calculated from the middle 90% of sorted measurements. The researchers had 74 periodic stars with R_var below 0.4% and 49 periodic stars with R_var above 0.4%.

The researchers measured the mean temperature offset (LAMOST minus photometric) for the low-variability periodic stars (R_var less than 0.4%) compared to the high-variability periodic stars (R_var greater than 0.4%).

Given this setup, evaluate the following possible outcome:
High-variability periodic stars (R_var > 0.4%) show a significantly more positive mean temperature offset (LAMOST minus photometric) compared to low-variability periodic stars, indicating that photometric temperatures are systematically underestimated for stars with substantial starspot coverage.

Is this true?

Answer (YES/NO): NO